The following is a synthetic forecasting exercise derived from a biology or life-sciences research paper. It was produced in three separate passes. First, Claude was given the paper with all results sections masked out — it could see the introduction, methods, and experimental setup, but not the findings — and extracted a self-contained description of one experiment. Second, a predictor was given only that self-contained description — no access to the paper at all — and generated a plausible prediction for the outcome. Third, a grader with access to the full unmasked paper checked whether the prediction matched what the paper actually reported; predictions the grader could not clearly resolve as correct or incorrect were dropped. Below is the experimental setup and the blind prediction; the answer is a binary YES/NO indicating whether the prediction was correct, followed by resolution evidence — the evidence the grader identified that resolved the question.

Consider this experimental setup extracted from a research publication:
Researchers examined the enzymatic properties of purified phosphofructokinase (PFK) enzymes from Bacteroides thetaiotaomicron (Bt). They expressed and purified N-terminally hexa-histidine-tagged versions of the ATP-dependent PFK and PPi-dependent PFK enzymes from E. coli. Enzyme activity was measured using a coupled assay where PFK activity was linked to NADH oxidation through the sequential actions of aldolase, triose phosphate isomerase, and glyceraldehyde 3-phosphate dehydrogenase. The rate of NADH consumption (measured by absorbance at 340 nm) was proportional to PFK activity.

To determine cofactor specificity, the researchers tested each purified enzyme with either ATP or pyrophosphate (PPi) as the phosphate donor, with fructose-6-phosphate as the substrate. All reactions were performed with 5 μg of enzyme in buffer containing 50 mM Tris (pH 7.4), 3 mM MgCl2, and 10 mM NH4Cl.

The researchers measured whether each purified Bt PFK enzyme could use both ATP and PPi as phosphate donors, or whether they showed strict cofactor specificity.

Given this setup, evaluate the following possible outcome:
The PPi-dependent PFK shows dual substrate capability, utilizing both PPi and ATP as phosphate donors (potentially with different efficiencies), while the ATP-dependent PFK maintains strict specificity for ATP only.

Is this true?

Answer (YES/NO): NO